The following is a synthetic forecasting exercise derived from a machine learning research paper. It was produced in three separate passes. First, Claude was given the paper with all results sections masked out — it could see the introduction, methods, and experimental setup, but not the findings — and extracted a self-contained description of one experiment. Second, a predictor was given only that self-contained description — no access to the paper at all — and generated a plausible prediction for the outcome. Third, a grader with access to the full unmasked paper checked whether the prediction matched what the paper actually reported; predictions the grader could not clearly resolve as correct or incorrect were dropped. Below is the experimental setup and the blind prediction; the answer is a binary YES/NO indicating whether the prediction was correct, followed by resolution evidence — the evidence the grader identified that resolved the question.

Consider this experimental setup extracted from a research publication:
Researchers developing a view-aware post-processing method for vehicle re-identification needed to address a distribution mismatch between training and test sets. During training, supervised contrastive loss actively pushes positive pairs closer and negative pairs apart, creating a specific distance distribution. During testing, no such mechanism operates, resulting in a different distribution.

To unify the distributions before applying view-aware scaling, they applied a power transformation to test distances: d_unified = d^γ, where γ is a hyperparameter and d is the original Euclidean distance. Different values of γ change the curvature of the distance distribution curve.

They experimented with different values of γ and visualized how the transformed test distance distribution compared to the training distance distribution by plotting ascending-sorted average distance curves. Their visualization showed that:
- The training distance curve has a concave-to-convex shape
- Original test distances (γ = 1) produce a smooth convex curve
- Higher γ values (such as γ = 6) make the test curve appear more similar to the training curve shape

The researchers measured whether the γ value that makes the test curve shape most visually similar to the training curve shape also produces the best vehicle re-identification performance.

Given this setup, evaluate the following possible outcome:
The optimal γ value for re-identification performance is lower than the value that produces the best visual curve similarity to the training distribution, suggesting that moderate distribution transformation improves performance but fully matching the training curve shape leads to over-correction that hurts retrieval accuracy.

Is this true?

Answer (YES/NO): YES